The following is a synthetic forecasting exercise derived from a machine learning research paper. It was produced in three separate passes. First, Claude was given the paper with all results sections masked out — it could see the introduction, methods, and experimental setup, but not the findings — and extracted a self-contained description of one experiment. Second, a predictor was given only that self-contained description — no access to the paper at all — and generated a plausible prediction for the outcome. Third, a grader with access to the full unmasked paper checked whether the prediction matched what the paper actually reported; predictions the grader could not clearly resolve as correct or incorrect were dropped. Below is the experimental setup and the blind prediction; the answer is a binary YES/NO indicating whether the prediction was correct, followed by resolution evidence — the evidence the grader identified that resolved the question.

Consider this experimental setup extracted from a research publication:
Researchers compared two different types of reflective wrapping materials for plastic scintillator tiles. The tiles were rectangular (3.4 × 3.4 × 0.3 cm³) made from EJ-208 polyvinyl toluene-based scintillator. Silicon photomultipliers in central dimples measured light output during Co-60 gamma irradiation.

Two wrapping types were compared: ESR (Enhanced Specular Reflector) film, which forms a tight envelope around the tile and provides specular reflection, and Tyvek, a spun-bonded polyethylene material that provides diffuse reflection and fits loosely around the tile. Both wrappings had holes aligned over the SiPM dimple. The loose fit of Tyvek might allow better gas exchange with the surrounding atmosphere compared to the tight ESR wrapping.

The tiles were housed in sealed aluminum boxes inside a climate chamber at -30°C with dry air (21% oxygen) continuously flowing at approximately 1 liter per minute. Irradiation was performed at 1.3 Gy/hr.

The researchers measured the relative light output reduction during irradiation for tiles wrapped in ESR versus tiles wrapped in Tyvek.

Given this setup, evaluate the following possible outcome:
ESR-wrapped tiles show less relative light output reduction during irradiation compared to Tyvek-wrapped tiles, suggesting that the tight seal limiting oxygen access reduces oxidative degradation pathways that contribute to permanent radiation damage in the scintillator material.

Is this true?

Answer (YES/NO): NO